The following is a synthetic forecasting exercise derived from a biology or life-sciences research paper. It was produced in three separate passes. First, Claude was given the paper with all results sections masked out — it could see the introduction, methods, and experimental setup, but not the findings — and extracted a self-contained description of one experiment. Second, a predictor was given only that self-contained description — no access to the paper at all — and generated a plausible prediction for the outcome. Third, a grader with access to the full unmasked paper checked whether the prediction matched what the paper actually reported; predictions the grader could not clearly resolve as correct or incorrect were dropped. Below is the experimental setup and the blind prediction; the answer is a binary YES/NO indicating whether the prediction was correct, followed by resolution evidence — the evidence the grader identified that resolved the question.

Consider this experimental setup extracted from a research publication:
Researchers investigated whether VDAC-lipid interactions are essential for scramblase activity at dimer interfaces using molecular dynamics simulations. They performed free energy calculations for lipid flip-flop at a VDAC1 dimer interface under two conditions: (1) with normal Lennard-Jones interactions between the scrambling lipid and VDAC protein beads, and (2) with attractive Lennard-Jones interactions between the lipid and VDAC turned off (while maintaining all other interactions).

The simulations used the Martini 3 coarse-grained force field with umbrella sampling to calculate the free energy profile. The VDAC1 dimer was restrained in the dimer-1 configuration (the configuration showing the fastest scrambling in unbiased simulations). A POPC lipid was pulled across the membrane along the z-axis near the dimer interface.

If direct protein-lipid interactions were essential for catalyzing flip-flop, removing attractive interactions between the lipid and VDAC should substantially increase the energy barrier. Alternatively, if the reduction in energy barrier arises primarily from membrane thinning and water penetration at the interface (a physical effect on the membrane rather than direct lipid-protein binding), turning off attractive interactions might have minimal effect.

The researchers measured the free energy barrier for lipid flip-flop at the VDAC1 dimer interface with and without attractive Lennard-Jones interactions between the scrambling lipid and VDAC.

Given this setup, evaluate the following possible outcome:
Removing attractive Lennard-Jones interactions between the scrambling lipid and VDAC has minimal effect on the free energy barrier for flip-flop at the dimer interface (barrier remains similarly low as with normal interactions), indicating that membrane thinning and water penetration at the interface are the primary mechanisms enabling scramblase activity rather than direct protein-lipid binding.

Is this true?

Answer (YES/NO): NO